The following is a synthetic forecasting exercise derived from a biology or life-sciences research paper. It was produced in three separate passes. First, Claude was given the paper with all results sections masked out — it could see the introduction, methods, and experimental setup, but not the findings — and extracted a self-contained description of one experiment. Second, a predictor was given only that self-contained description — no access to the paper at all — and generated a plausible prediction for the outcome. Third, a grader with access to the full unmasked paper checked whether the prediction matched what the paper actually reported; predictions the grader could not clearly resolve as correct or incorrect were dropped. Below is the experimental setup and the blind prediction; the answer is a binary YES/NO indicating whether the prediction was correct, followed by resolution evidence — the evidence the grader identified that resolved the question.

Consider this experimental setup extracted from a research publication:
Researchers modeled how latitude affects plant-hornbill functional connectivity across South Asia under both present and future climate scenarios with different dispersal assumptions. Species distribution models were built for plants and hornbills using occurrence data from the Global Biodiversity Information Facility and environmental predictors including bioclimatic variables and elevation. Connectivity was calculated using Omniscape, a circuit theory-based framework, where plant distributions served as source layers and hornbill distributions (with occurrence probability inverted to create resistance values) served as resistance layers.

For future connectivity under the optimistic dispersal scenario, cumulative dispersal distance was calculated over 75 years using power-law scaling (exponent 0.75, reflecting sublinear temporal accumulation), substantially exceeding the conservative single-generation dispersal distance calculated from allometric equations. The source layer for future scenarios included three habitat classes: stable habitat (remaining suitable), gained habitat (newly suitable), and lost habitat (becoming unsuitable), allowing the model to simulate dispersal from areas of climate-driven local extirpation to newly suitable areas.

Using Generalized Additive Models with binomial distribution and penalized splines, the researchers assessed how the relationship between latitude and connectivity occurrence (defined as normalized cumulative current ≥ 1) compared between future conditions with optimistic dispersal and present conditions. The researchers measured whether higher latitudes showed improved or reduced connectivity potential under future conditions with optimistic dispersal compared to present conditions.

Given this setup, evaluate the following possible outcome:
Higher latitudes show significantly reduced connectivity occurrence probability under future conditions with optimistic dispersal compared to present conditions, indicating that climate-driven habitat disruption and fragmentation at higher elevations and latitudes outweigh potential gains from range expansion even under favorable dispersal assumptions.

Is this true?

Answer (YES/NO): NO